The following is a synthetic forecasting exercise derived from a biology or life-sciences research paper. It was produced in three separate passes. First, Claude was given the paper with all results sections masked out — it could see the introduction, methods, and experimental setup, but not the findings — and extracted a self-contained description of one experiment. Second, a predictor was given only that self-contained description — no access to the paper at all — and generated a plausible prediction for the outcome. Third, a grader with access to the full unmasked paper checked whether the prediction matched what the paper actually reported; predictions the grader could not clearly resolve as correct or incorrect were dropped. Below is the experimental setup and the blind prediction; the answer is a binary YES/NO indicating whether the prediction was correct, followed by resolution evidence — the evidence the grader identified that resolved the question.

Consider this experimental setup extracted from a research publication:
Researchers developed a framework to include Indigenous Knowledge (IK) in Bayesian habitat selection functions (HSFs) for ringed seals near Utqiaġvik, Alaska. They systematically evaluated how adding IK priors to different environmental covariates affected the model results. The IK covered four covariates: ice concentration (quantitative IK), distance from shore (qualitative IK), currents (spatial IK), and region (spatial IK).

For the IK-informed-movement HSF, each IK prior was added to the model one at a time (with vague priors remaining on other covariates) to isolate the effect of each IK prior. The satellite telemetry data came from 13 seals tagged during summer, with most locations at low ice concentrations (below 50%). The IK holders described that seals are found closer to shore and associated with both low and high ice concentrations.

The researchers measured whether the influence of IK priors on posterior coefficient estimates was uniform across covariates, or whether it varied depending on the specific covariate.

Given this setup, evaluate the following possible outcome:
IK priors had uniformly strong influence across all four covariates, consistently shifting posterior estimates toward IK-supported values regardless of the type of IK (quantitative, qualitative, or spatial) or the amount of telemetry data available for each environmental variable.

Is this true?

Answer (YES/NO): NO